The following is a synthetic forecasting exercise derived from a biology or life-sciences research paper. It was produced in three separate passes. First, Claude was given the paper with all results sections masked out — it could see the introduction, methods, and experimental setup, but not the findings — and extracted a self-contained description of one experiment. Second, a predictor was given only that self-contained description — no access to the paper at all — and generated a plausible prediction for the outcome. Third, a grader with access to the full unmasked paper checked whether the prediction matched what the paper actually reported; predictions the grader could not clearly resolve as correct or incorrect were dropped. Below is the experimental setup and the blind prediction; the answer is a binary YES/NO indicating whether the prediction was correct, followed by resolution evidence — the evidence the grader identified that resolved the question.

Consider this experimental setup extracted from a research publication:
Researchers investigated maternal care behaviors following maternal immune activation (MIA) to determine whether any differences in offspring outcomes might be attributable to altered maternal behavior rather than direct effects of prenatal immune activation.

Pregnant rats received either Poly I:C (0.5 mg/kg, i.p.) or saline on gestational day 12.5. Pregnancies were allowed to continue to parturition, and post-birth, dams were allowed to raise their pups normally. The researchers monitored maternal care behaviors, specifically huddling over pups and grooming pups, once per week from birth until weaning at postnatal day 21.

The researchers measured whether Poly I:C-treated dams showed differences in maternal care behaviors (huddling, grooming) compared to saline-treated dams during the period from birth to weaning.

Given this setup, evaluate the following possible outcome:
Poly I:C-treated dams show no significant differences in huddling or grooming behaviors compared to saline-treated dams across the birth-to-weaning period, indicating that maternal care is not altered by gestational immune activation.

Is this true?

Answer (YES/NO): YES